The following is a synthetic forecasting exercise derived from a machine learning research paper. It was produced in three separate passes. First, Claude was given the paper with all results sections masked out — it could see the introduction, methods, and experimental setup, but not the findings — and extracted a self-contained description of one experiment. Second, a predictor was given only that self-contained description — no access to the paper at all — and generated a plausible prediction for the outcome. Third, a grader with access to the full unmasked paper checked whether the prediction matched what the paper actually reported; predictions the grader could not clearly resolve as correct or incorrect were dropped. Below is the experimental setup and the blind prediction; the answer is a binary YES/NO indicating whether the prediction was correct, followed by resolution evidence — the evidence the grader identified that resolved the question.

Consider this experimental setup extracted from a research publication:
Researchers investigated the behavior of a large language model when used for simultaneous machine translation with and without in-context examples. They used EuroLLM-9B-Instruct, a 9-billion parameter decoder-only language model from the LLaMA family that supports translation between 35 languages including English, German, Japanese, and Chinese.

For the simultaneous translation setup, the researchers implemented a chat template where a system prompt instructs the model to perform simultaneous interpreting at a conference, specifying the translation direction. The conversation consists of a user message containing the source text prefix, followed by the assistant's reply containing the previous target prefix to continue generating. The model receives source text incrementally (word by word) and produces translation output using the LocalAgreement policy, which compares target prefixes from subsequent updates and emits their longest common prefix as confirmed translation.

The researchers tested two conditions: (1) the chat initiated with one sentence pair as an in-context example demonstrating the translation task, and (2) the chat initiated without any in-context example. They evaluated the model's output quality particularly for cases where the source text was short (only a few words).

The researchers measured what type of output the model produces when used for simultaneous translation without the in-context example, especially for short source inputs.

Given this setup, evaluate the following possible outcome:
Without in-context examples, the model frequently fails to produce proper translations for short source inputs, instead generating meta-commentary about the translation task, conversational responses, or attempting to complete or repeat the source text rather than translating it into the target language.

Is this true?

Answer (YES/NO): NO